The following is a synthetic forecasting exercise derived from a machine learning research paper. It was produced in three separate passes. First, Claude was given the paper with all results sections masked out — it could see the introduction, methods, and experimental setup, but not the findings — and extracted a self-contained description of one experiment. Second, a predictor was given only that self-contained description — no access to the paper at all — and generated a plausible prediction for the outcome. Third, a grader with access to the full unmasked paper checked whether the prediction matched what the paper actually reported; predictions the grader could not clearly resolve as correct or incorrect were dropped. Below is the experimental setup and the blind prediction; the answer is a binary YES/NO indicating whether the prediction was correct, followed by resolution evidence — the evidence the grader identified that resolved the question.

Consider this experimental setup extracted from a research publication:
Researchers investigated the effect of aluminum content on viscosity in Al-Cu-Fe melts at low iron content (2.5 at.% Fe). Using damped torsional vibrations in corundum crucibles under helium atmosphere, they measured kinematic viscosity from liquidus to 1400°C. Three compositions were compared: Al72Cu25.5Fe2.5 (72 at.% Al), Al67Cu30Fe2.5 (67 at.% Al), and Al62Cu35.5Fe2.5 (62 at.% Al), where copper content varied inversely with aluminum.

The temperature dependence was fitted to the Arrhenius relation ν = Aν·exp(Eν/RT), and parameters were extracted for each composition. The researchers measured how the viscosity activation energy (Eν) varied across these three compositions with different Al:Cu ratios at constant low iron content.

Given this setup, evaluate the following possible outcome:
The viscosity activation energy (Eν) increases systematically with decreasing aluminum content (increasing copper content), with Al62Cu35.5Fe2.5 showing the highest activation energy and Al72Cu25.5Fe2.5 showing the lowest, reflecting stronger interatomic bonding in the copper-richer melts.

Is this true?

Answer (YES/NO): NO